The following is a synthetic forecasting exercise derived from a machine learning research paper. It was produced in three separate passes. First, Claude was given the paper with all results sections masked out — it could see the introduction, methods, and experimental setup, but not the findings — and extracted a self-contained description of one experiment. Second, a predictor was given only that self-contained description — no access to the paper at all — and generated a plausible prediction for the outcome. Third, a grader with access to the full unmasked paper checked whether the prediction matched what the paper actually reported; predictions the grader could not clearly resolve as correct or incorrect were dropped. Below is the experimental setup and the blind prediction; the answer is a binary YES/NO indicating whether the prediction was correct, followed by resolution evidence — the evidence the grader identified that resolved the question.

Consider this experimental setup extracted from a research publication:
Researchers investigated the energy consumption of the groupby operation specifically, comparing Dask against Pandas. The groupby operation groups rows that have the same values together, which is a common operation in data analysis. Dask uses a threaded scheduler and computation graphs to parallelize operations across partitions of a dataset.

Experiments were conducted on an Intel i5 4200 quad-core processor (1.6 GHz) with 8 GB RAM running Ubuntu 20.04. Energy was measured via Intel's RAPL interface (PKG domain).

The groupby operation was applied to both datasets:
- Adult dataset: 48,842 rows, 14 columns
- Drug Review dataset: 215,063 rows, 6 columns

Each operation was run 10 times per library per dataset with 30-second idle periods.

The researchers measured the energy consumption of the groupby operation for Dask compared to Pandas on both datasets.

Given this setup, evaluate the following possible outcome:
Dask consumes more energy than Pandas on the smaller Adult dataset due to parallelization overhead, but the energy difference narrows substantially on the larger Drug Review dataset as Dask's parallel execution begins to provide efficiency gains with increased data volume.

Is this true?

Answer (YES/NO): NO